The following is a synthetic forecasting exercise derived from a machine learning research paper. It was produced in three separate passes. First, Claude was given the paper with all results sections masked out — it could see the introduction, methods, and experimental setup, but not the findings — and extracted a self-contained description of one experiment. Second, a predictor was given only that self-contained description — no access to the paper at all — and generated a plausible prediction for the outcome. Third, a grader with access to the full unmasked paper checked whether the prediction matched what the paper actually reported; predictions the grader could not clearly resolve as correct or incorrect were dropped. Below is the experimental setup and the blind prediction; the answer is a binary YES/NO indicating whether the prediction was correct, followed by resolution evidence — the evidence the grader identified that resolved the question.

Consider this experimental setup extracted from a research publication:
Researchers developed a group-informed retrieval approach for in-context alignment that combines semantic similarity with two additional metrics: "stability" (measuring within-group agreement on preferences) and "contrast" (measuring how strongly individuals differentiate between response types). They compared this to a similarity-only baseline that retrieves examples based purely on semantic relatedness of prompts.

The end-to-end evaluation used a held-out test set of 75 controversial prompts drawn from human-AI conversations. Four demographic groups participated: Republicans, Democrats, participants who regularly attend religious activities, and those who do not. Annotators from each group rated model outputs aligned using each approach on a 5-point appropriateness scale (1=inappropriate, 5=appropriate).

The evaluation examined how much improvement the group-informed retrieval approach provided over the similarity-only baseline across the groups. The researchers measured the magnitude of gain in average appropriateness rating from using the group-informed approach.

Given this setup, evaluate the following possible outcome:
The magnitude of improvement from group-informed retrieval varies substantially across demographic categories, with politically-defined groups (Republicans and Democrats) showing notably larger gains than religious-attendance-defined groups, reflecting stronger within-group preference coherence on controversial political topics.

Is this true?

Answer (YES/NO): NO